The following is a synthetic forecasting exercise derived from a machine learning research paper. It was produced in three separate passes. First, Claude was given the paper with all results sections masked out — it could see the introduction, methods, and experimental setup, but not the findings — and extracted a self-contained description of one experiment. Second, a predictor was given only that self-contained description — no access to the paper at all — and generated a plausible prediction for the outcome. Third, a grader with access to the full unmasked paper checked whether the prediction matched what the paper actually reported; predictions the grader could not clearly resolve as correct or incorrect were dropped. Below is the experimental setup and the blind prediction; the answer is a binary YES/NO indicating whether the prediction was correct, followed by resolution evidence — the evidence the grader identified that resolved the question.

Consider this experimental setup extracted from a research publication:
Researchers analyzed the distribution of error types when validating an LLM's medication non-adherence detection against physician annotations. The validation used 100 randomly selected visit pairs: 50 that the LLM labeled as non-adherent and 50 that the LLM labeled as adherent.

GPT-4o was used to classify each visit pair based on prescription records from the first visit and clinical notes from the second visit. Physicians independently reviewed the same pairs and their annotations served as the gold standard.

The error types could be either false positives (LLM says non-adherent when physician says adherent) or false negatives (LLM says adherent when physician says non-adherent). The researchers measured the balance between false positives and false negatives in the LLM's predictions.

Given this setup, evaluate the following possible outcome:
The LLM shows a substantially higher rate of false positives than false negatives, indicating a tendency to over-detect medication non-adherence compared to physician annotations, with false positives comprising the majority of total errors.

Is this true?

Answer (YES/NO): NO